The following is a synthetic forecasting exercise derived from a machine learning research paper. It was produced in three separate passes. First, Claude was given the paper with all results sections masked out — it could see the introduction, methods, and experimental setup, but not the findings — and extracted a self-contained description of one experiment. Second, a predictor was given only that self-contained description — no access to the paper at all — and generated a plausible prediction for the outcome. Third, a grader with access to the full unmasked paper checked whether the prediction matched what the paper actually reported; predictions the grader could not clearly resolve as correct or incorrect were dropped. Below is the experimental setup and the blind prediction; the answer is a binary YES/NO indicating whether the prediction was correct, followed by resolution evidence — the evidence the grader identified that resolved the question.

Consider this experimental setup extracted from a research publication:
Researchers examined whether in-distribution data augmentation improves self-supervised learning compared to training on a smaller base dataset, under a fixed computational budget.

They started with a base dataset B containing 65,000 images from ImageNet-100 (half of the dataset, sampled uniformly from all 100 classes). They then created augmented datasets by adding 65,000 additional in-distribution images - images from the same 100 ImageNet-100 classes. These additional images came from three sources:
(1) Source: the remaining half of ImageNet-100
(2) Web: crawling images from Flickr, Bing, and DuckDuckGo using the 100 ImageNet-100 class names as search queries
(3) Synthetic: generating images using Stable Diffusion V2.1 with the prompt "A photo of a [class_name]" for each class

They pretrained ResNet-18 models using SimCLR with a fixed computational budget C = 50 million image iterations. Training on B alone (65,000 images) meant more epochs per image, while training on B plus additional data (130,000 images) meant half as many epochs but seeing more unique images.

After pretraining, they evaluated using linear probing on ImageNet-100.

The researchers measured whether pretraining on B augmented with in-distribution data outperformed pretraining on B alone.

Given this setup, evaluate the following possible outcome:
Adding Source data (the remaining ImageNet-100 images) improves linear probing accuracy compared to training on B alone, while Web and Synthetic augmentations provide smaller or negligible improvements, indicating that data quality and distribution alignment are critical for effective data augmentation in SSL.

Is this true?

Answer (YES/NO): NO